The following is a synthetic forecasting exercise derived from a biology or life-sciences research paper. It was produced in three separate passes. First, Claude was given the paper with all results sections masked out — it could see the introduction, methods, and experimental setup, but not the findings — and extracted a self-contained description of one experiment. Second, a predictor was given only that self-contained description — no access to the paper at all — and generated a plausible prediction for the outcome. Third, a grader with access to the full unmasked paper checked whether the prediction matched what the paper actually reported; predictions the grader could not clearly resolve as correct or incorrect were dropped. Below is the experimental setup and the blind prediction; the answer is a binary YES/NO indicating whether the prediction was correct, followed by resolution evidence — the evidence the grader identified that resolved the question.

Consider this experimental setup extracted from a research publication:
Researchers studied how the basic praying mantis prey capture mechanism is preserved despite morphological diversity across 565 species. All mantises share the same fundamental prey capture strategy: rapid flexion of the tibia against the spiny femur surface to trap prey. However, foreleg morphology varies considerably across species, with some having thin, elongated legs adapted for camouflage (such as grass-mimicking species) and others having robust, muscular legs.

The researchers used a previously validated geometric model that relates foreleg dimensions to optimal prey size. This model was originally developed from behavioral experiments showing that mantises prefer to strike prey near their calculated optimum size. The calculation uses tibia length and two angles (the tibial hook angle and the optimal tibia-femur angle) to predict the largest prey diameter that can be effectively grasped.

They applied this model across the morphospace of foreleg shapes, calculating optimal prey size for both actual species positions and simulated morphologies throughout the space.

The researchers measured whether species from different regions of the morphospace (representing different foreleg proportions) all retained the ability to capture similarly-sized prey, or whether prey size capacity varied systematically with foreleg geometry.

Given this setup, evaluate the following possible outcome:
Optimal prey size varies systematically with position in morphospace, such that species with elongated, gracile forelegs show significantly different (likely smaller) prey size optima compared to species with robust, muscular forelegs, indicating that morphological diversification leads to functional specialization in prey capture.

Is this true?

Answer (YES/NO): YES